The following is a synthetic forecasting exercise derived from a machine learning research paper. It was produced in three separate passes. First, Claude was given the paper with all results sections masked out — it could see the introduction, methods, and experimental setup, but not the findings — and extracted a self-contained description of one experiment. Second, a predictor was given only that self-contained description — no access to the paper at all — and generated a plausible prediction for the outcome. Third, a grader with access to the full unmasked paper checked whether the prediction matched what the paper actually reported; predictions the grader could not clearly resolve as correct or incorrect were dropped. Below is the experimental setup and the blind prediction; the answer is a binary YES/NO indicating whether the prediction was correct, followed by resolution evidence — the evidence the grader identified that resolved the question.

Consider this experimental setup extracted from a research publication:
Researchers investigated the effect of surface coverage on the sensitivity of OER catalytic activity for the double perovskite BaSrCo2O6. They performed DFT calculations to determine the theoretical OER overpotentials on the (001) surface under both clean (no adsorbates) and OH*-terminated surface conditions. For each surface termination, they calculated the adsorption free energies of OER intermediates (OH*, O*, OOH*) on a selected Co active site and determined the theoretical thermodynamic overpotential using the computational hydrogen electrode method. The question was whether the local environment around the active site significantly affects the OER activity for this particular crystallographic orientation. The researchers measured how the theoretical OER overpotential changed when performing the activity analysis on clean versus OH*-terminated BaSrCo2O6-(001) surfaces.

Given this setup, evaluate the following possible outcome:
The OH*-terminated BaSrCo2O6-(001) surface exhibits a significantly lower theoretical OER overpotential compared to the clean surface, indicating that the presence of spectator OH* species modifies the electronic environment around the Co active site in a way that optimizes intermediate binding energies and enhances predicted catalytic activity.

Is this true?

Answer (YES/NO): NO